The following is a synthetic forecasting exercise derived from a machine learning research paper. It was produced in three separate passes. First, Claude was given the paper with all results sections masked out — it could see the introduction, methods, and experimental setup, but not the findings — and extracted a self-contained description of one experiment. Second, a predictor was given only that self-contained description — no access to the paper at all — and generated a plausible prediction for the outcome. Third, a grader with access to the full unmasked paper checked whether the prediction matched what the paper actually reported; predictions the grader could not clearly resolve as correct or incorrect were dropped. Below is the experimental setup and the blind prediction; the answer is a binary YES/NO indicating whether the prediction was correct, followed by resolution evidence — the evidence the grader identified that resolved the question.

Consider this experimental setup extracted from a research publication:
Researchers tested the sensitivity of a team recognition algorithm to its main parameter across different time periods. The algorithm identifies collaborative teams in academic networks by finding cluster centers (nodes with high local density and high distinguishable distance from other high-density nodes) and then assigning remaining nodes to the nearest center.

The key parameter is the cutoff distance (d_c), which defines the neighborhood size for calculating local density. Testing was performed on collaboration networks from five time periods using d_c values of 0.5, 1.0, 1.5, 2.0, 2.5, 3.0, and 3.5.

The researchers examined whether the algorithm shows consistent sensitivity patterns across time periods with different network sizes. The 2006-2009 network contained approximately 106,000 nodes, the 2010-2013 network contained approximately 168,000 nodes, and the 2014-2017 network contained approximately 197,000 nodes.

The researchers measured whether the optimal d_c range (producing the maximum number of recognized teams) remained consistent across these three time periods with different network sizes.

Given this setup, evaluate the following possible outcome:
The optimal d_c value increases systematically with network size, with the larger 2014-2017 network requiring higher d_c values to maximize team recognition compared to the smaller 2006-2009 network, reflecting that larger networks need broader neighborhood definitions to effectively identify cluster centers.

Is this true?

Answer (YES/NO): NO